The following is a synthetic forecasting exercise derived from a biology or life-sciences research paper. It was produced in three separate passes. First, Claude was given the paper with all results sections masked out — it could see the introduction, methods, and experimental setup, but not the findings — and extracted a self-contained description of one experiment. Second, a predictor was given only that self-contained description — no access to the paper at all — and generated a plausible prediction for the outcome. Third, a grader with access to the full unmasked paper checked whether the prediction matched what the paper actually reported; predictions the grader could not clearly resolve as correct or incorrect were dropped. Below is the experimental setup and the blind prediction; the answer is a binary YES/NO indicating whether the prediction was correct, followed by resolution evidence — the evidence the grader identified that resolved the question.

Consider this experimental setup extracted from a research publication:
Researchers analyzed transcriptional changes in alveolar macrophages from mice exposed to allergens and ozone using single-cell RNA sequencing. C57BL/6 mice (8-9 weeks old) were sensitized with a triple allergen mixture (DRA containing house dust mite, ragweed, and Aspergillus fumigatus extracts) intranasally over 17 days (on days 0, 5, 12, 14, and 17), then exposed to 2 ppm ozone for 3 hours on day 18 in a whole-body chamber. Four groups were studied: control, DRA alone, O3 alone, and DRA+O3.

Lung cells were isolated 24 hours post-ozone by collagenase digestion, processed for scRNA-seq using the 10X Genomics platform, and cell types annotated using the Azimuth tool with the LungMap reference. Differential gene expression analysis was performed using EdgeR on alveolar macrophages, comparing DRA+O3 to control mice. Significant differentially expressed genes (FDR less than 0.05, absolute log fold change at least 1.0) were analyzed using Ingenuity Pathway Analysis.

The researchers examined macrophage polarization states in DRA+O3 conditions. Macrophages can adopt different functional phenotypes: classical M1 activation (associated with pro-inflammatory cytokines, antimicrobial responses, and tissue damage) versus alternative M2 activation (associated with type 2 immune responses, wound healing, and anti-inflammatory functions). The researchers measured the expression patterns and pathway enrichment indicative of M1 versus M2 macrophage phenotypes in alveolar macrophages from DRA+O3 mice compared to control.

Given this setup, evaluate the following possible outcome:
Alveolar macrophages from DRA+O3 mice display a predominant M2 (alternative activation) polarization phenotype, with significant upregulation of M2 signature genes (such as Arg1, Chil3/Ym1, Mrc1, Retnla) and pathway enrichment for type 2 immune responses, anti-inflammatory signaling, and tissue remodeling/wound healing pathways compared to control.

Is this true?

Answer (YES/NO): NO